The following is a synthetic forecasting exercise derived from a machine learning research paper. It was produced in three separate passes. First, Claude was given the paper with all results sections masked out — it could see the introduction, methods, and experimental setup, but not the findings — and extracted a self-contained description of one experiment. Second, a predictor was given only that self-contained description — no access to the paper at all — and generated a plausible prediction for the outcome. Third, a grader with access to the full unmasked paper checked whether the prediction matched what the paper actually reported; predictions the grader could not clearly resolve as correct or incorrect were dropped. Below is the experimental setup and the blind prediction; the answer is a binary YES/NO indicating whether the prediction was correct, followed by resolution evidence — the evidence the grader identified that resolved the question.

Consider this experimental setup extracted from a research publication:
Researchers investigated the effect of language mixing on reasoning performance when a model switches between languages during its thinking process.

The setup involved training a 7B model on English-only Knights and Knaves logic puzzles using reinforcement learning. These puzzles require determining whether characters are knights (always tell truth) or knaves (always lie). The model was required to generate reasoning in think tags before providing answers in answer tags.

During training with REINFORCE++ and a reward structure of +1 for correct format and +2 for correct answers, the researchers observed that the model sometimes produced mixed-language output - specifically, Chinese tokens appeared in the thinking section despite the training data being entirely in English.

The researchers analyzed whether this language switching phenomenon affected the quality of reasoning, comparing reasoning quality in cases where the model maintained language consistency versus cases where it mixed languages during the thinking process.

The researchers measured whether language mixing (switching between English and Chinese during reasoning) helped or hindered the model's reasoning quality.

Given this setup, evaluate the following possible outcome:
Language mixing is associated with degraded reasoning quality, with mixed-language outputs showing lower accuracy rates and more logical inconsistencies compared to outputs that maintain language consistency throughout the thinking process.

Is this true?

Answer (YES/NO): YES